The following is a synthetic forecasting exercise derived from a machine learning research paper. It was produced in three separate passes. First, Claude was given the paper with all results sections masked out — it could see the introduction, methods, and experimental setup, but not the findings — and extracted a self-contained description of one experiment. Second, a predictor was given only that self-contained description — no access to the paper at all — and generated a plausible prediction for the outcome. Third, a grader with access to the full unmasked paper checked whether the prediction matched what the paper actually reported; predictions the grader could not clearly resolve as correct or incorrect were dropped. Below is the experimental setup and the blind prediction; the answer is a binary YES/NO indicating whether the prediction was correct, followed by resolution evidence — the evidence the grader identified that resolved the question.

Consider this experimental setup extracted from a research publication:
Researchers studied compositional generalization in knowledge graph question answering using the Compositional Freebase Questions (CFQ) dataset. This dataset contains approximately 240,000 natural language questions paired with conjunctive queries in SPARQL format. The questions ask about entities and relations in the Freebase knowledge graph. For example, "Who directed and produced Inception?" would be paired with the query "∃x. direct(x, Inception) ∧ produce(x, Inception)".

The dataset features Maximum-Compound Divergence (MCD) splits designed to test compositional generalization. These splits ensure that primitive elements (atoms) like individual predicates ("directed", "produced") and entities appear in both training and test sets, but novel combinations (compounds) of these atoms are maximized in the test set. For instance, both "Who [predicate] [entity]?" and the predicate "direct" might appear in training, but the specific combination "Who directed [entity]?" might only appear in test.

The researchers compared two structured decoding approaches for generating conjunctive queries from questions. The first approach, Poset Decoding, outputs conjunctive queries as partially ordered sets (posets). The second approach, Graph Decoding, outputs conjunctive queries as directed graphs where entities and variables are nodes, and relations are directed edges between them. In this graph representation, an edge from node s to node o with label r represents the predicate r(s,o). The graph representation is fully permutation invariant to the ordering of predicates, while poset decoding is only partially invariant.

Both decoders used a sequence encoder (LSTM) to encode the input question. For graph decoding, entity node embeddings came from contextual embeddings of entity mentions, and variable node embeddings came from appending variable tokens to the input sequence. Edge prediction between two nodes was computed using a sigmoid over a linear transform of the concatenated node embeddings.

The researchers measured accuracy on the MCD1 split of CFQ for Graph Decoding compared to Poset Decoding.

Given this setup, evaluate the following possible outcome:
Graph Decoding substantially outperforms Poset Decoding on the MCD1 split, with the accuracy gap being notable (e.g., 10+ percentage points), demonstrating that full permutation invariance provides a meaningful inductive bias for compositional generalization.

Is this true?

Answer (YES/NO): YES